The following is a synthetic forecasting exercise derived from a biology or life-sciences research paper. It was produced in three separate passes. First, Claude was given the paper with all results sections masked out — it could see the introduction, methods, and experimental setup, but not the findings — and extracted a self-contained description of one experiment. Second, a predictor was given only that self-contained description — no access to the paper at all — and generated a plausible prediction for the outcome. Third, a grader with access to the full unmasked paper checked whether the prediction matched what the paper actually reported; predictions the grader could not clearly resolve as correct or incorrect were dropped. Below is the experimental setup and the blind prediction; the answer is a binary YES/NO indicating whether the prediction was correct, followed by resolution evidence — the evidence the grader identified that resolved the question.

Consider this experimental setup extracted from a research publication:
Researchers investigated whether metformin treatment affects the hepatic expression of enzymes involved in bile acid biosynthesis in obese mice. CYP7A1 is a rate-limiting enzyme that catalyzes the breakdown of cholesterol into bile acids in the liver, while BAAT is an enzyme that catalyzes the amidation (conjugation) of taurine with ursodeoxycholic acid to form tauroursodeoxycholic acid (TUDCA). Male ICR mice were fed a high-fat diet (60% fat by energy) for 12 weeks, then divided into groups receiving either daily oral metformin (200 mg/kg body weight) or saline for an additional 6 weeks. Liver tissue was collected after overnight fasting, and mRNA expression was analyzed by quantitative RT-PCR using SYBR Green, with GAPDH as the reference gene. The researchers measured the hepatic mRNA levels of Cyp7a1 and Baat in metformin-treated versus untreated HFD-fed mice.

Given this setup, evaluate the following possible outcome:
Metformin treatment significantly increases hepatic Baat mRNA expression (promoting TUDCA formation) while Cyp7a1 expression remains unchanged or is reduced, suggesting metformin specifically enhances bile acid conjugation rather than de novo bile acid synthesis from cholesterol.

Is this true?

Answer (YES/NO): NO